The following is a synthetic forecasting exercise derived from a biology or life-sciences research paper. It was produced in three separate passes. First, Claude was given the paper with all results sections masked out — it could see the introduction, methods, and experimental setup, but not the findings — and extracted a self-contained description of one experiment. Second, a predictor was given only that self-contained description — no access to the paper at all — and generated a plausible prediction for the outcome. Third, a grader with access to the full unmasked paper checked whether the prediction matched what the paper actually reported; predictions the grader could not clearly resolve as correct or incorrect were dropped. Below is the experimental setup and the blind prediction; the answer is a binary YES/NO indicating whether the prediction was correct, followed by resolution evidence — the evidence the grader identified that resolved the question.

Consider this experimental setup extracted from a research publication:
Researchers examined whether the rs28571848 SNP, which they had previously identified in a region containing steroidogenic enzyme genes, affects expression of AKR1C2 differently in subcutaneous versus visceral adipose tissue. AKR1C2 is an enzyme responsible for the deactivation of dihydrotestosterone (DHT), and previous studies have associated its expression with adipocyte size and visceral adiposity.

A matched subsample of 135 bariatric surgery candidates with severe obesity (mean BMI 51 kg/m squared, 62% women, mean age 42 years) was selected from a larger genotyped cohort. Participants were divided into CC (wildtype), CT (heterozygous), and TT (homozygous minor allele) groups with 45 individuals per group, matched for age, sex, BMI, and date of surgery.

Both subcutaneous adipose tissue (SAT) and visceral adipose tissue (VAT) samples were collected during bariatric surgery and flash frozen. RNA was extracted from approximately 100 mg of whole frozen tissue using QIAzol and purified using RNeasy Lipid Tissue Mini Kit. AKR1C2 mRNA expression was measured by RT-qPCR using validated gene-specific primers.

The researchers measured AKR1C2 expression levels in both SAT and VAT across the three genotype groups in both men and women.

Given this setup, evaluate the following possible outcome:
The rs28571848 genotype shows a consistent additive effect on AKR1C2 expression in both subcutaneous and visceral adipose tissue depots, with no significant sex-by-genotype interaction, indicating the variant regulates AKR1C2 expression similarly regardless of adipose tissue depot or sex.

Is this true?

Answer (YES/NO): NO